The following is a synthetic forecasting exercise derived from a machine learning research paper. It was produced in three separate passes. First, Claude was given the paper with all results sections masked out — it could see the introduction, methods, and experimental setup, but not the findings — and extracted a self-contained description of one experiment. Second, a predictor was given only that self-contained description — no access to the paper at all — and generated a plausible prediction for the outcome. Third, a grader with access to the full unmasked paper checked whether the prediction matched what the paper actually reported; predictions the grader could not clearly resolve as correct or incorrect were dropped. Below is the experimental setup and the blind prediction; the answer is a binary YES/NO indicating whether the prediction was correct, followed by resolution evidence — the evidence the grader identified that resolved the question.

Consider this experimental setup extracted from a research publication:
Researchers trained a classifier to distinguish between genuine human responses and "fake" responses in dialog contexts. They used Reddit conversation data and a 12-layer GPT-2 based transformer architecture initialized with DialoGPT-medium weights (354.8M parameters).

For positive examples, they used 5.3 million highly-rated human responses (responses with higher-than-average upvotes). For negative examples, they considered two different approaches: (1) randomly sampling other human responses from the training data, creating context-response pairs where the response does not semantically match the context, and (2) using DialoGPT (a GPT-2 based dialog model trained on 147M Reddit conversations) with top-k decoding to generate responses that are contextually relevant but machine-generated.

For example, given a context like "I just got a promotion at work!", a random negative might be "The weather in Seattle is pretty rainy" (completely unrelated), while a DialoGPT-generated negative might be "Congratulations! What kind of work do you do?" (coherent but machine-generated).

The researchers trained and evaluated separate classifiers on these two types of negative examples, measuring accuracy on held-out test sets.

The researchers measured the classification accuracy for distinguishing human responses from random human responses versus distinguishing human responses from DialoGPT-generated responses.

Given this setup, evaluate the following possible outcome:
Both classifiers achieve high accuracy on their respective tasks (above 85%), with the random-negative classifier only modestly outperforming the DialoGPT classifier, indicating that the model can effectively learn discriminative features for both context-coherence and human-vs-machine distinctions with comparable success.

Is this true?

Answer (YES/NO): NO